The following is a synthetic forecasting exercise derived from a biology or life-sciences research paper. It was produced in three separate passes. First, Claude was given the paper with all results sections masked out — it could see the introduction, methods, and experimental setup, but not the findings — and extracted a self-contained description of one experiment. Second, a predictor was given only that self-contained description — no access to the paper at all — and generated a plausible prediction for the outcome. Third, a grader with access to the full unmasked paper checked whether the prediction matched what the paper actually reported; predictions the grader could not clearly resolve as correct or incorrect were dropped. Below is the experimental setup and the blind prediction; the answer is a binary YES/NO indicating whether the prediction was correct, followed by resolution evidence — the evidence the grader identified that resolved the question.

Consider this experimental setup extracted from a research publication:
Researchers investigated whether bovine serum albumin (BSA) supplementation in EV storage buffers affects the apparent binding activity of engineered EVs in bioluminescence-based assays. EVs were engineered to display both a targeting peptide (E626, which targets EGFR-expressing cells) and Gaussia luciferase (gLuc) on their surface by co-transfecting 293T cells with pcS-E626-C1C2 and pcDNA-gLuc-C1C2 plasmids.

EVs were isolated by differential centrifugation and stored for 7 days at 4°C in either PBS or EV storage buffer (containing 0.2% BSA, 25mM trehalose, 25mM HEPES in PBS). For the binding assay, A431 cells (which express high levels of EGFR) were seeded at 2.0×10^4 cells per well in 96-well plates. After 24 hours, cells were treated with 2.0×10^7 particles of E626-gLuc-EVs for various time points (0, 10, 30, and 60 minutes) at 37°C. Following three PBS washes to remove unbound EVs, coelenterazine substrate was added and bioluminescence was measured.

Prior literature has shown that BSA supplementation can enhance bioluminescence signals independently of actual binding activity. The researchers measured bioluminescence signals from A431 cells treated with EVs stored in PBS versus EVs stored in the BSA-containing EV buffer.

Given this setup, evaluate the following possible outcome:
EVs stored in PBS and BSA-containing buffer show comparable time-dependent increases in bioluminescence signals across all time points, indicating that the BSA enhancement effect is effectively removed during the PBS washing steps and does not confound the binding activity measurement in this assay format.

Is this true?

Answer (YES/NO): NO